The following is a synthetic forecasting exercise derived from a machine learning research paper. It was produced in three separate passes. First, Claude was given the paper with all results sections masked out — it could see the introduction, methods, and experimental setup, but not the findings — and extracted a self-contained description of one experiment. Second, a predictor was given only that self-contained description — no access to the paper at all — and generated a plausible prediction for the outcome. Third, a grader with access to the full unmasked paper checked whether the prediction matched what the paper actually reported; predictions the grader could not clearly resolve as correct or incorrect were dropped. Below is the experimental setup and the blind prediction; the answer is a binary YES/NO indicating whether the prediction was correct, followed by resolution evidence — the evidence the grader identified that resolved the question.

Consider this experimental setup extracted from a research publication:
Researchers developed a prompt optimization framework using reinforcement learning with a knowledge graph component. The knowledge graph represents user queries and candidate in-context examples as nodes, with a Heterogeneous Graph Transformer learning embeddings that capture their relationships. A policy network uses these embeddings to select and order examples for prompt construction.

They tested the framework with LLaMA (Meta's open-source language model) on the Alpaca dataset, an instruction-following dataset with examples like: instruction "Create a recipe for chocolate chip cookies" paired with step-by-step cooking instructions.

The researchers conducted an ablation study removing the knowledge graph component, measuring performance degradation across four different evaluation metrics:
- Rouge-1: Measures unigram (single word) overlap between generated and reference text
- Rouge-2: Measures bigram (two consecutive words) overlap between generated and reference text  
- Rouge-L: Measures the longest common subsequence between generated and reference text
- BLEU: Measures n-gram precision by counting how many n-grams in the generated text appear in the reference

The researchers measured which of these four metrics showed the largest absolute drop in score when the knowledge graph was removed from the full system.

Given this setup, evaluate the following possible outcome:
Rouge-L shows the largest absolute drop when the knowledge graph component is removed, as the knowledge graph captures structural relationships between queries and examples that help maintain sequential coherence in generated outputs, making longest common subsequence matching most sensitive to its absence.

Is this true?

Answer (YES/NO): NO